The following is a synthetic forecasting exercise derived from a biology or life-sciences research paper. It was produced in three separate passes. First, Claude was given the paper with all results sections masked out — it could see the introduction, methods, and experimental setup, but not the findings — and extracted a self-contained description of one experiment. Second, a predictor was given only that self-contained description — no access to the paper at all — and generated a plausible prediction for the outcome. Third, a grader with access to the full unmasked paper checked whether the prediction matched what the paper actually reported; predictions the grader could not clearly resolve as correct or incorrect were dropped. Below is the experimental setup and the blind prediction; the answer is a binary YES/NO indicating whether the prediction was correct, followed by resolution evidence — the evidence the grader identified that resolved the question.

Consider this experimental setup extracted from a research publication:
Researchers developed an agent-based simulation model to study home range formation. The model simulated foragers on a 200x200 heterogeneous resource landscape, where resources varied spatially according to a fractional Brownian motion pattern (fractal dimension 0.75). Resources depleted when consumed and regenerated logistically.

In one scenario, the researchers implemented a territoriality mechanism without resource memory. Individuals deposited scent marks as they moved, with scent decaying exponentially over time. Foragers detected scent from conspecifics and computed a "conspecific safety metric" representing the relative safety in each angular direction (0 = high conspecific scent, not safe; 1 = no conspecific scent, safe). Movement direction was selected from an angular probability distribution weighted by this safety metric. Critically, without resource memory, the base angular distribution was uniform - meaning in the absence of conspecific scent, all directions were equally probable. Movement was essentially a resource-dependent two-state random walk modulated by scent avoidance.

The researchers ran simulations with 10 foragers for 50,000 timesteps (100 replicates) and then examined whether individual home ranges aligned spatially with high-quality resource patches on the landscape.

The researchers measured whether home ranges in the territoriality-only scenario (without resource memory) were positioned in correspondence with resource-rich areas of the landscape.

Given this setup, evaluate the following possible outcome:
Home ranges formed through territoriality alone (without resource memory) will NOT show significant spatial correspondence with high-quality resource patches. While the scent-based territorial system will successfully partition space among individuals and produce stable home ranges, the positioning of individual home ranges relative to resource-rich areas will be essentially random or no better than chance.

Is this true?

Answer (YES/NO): YES